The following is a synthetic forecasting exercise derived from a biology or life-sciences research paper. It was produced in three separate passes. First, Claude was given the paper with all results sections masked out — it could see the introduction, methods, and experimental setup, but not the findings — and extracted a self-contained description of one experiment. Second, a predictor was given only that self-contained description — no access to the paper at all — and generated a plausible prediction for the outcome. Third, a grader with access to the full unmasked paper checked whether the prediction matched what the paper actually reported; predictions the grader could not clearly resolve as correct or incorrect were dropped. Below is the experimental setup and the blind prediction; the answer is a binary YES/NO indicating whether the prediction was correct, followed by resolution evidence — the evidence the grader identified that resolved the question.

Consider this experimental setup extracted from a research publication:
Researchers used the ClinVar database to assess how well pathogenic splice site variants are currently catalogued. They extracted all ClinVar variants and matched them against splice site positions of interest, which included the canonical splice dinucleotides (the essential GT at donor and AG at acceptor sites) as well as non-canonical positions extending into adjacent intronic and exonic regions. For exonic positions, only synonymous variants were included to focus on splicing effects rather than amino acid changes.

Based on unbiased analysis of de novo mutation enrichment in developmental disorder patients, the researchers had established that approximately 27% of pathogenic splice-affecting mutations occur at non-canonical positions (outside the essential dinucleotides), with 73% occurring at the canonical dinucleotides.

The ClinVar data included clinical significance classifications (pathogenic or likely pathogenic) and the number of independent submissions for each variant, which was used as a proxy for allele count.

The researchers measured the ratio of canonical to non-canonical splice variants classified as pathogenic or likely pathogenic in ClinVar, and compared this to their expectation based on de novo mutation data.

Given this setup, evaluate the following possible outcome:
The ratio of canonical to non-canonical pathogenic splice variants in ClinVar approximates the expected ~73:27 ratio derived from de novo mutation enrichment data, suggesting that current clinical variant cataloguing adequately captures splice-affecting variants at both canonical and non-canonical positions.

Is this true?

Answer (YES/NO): NO